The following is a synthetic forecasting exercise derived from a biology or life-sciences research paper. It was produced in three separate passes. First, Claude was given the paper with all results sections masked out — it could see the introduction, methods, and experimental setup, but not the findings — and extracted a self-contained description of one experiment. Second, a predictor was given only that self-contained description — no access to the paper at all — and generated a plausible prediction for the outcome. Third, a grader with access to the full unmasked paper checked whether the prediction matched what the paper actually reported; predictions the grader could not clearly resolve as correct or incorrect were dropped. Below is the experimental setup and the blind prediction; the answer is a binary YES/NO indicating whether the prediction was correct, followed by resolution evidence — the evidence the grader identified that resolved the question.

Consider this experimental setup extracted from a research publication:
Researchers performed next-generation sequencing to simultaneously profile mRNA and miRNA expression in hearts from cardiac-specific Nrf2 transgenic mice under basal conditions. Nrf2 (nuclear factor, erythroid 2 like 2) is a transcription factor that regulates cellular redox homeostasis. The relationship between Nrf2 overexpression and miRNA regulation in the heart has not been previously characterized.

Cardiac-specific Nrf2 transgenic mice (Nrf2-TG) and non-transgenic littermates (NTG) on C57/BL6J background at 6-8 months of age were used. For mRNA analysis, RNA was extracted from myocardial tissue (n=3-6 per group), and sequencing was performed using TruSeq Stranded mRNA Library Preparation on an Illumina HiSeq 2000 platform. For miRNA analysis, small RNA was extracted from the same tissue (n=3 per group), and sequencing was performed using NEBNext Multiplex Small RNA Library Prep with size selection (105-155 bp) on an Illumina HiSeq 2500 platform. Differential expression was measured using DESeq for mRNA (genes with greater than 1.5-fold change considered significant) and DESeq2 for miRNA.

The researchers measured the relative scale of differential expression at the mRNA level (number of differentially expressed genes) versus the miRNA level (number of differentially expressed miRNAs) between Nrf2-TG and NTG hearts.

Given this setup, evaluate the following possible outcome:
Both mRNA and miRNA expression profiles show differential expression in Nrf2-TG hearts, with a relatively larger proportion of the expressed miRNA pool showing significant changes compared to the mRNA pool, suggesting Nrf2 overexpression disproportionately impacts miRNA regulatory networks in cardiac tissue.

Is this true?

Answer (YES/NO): NO